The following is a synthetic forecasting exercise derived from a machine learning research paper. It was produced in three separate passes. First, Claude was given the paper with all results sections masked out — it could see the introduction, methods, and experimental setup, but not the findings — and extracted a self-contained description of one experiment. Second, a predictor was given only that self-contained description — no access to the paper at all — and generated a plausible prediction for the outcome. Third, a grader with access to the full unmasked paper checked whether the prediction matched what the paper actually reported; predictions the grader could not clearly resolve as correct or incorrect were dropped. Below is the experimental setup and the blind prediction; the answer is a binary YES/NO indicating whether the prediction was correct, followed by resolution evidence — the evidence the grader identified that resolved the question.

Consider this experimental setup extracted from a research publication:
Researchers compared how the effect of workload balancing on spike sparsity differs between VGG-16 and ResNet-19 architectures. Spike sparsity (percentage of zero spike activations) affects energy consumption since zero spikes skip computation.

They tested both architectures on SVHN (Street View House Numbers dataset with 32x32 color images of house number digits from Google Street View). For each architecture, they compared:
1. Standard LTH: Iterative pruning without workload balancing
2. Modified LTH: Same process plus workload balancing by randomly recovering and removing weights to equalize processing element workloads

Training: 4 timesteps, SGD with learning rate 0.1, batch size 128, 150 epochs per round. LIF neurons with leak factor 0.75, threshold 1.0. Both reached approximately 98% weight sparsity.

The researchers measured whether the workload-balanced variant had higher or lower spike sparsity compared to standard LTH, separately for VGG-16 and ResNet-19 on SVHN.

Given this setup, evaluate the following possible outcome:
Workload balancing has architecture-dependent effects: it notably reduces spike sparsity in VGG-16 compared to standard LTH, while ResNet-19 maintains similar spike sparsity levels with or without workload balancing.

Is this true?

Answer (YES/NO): NO